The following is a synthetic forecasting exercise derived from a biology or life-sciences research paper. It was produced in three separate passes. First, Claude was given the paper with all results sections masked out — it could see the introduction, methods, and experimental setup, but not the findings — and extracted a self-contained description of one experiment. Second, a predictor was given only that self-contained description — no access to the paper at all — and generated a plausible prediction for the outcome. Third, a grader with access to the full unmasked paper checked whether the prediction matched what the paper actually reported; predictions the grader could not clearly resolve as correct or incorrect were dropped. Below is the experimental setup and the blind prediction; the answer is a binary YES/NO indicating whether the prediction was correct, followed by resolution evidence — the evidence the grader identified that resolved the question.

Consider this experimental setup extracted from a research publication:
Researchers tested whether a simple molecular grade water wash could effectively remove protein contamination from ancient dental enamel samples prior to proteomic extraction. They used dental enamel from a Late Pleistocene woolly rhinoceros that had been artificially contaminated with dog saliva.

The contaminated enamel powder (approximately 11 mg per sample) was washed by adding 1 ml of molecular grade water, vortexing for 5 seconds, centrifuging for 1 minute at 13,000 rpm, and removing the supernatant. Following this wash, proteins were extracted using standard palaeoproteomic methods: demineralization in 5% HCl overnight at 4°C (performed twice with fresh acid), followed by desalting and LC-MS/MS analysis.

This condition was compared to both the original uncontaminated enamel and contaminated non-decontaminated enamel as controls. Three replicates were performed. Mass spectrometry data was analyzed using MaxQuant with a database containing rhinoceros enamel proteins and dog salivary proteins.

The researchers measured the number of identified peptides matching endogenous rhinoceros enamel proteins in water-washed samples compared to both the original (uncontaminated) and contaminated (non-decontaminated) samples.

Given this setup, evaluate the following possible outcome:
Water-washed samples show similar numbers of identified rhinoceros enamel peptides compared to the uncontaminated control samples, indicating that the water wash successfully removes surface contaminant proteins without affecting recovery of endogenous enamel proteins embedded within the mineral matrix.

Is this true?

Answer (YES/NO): YES